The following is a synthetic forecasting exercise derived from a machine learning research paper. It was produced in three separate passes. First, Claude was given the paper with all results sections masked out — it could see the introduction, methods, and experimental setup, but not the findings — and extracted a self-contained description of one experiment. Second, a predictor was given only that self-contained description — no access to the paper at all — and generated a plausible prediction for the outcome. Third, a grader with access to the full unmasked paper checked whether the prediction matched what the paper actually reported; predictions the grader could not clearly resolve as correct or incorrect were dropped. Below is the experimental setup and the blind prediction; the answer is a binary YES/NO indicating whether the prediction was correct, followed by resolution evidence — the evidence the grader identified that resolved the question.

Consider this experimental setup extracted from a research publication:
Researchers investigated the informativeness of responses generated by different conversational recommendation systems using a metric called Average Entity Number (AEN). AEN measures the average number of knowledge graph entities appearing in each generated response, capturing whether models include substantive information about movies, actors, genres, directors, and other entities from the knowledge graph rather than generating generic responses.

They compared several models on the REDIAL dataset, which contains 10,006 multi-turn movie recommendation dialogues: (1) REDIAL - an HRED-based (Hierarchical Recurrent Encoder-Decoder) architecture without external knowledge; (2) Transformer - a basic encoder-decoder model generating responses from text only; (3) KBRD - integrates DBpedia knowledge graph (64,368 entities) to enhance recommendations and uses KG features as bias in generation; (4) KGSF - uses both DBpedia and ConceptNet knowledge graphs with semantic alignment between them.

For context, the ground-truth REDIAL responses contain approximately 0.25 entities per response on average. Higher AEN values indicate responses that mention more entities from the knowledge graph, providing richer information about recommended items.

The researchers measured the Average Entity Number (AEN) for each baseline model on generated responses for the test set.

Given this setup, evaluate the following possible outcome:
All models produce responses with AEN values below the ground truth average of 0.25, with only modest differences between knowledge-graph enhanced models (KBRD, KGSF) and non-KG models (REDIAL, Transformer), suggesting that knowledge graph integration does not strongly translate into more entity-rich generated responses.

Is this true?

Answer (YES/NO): NO